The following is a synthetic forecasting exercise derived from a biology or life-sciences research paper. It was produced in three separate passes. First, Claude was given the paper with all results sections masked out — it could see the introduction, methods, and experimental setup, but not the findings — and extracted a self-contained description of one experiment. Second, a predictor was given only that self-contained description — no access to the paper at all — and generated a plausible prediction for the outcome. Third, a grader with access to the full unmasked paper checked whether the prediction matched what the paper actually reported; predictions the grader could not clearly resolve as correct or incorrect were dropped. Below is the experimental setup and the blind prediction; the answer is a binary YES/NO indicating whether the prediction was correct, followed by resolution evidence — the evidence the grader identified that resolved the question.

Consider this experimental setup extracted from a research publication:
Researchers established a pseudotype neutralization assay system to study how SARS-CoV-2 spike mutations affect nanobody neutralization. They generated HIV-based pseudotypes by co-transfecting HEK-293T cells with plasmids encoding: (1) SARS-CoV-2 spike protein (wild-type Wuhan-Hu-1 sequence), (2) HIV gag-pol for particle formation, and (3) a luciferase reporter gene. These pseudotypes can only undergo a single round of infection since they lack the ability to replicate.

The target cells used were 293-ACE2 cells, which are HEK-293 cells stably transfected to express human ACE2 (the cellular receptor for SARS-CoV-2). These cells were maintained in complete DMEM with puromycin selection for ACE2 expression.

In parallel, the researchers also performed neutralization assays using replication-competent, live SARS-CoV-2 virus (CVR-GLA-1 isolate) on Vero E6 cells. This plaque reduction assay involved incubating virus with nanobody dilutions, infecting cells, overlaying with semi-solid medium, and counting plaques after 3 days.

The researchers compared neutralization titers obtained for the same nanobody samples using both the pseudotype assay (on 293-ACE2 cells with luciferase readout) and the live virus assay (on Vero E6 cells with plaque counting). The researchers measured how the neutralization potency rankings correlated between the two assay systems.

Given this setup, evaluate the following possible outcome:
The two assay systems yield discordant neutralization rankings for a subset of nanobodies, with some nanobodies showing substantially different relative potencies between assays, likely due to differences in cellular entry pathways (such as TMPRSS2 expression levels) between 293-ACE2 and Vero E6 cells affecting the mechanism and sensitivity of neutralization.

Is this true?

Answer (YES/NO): NO